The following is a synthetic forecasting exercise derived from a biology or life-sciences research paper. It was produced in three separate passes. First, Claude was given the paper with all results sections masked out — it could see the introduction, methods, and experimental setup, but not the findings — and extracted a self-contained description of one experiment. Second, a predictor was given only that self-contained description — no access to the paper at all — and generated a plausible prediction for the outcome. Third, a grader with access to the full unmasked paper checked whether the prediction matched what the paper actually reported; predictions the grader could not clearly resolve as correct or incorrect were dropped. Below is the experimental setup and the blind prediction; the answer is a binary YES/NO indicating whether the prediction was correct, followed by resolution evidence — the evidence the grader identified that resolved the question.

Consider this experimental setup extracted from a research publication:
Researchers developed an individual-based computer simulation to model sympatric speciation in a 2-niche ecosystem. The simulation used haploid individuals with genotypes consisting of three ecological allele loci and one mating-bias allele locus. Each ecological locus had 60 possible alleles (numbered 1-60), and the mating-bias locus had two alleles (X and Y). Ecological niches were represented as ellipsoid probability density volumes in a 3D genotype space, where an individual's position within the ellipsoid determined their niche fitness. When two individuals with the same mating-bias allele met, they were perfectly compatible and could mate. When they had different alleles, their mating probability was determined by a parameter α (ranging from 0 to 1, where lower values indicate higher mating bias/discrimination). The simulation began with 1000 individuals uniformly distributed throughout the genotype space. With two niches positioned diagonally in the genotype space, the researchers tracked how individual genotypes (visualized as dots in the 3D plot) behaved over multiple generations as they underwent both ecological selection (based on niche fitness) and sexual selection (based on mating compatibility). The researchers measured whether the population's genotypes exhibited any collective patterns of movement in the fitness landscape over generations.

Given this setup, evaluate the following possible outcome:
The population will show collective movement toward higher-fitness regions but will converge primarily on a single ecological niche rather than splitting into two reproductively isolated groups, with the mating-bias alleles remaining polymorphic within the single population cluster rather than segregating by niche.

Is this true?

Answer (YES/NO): NO